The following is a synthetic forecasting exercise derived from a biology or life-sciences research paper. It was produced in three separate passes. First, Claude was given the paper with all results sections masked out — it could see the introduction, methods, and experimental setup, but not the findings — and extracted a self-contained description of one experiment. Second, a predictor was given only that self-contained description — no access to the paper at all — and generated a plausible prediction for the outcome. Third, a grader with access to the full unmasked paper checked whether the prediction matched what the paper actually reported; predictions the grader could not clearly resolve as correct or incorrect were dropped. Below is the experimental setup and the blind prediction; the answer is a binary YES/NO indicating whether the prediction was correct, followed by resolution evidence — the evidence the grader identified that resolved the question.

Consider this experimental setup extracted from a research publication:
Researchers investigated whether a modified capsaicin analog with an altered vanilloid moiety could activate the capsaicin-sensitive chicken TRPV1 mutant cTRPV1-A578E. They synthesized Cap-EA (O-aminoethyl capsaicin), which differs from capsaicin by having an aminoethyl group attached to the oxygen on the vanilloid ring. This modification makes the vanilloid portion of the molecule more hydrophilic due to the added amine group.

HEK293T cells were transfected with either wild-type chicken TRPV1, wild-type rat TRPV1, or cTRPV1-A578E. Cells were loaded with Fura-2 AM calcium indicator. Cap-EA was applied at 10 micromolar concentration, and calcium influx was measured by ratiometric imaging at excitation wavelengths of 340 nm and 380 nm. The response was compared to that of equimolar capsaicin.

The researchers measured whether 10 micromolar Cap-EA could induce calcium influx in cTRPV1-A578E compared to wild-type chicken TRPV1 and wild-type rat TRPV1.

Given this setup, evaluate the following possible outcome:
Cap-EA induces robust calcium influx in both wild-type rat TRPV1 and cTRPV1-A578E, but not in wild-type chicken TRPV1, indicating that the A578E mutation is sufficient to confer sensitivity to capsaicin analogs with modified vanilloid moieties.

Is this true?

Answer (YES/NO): YES